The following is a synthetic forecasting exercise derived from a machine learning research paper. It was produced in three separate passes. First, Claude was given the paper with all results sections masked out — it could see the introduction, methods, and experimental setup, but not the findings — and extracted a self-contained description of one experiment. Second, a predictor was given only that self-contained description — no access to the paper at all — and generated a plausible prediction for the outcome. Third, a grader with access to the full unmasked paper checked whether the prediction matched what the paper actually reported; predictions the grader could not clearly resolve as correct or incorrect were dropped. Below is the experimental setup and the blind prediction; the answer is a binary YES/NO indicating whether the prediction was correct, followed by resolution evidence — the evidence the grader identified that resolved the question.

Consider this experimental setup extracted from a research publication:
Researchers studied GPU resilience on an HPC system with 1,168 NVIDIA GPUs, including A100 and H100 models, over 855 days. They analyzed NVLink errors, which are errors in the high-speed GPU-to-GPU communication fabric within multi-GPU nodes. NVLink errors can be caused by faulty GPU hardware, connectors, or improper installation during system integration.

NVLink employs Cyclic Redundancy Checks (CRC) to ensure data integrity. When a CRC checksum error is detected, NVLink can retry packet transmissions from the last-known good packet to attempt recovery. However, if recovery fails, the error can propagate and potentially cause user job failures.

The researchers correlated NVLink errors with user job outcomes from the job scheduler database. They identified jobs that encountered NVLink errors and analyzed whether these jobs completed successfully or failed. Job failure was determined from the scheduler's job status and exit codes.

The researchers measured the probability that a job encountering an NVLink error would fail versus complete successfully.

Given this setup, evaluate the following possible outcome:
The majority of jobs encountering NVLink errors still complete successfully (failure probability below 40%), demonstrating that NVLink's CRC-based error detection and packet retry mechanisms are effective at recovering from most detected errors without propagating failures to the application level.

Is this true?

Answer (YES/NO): NO